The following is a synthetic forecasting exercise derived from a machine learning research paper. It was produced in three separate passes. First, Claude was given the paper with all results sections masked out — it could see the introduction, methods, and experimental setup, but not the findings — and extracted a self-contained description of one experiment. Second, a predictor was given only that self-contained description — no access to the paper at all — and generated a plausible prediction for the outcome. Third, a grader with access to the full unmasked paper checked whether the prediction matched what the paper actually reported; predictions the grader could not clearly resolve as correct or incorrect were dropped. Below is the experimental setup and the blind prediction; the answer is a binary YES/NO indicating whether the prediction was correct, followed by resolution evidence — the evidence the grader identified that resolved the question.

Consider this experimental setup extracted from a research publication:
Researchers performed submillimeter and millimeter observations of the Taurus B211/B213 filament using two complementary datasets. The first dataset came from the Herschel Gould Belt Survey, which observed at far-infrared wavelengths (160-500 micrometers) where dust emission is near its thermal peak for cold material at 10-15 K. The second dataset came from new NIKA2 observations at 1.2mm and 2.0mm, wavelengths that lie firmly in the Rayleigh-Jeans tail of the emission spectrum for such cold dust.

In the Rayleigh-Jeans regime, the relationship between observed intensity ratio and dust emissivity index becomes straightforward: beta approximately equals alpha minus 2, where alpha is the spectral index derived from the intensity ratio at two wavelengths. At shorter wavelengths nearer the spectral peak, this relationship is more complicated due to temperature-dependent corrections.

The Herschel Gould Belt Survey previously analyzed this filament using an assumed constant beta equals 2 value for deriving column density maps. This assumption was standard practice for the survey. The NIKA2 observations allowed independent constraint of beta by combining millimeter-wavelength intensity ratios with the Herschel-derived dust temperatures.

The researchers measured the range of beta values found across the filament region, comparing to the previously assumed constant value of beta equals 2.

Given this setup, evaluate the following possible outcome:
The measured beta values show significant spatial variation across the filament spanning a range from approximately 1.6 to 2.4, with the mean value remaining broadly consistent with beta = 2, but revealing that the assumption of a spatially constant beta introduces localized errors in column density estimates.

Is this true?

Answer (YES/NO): NO